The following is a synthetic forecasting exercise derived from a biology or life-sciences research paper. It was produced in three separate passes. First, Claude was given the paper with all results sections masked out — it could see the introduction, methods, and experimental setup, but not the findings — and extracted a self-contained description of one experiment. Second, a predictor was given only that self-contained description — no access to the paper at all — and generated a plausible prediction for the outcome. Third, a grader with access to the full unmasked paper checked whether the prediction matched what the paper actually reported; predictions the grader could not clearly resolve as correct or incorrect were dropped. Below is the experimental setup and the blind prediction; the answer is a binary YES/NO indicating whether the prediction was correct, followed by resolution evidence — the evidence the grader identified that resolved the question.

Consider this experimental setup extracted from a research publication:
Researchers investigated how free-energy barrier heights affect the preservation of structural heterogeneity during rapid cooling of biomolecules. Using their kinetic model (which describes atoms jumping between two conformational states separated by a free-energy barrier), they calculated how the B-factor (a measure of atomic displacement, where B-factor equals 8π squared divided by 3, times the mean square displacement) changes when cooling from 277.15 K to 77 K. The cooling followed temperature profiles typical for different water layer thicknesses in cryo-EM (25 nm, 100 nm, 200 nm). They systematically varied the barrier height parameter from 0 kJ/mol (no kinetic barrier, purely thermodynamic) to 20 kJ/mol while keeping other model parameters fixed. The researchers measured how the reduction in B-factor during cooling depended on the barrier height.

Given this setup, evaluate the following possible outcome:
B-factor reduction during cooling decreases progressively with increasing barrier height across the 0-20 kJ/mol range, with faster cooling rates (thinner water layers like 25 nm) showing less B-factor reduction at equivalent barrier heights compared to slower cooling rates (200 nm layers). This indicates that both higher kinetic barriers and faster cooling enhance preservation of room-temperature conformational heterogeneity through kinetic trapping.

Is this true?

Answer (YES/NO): NO